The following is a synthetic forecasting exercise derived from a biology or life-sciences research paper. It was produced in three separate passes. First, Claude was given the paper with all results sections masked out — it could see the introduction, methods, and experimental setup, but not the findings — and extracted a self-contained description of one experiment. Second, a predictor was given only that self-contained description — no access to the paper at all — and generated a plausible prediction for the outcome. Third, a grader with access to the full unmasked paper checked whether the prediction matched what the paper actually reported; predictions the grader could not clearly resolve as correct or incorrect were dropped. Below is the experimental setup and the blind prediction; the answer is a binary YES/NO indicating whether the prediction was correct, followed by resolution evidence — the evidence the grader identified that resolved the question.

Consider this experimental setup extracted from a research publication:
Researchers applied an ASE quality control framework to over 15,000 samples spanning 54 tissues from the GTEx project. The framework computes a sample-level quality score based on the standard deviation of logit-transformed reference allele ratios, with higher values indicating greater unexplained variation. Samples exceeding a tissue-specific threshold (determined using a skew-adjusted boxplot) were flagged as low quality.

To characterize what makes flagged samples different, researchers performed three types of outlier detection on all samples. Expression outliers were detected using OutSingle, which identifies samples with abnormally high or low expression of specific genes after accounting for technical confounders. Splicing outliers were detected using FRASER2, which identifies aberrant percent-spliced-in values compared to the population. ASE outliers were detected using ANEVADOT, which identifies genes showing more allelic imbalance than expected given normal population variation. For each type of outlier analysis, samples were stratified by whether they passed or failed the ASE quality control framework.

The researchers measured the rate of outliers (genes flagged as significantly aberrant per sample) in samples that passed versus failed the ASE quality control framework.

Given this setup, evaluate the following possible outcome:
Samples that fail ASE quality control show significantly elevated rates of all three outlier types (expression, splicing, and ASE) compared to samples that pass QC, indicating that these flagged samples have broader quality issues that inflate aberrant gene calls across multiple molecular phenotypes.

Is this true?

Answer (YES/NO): YES